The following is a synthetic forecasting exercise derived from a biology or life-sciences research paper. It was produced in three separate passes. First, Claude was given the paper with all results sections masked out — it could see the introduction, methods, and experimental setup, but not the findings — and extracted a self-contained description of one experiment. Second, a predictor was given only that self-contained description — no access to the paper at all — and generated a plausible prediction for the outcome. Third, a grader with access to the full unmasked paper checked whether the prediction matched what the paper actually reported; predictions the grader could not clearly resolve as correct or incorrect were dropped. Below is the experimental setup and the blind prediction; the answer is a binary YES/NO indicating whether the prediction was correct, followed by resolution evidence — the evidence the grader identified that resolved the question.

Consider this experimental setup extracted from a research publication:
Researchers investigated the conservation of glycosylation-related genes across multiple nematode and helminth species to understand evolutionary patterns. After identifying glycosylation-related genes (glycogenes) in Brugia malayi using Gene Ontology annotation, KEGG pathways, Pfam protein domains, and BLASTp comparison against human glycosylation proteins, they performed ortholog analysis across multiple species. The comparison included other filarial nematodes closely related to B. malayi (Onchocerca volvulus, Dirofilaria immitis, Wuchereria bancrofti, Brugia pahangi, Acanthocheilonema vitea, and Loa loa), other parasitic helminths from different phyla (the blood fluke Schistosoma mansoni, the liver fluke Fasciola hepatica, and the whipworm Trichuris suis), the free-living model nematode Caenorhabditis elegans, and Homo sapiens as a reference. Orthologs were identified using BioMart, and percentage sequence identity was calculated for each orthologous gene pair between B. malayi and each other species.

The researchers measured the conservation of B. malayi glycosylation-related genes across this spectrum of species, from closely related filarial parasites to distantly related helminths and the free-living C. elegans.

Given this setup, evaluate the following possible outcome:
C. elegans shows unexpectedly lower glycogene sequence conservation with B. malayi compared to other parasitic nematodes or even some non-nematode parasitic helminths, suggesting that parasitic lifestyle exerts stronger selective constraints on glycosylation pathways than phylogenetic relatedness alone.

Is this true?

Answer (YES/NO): NO